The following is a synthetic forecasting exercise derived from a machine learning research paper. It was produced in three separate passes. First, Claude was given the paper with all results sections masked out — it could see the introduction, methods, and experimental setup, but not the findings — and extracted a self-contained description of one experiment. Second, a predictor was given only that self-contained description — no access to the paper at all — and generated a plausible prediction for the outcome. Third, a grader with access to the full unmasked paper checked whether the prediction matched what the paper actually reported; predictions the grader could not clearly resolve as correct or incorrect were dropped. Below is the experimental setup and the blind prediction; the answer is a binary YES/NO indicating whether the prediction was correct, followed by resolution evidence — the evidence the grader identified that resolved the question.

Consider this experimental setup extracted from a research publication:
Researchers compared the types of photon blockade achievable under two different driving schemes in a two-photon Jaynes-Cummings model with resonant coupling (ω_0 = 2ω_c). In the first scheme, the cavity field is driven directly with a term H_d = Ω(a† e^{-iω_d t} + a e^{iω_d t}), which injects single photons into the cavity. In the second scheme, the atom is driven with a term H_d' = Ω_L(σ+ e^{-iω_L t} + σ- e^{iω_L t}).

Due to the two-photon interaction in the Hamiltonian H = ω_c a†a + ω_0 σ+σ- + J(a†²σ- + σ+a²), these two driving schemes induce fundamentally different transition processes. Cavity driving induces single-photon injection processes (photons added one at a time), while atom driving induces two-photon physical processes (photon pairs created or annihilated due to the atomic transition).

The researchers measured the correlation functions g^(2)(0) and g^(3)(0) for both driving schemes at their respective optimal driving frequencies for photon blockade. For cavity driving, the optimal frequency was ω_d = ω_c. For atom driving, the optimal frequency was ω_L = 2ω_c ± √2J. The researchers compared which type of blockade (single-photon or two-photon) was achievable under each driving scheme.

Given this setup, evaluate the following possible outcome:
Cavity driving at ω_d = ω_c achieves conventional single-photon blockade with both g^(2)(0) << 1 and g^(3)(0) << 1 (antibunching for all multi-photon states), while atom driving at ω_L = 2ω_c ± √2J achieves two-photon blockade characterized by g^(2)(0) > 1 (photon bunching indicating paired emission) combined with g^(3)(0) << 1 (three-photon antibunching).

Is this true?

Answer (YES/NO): NO